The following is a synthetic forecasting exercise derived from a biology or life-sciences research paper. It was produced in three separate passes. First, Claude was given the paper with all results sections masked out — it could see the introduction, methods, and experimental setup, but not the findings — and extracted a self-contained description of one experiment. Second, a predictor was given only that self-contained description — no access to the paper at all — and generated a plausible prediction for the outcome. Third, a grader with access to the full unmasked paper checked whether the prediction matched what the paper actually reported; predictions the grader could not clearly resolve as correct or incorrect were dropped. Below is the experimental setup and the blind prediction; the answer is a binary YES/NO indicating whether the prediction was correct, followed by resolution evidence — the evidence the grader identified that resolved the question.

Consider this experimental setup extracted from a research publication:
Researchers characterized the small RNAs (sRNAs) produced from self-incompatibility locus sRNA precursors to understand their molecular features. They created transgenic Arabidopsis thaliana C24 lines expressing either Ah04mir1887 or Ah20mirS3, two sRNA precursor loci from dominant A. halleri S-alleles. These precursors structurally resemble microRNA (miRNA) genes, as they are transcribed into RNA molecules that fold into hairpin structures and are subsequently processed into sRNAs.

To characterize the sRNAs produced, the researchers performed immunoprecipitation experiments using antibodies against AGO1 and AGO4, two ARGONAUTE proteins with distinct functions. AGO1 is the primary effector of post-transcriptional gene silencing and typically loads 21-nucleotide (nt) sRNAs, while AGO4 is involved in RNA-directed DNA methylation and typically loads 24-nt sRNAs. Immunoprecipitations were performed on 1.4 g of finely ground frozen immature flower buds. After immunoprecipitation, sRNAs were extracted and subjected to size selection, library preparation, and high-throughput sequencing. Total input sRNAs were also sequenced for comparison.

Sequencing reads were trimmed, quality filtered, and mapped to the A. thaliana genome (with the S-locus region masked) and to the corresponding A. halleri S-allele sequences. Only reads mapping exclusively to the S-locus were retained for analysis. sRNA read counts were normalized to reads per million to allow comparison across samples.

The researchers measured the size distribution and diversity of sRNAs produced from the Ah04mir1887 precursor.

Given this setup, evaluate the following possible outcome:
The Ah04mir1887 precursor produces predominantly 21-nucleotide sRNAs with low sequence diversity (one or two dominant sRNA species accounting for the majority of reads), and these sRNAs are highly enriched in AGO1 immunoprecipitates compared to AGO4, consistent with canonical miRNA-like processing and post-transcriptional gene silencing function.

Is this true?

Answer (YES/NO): NO